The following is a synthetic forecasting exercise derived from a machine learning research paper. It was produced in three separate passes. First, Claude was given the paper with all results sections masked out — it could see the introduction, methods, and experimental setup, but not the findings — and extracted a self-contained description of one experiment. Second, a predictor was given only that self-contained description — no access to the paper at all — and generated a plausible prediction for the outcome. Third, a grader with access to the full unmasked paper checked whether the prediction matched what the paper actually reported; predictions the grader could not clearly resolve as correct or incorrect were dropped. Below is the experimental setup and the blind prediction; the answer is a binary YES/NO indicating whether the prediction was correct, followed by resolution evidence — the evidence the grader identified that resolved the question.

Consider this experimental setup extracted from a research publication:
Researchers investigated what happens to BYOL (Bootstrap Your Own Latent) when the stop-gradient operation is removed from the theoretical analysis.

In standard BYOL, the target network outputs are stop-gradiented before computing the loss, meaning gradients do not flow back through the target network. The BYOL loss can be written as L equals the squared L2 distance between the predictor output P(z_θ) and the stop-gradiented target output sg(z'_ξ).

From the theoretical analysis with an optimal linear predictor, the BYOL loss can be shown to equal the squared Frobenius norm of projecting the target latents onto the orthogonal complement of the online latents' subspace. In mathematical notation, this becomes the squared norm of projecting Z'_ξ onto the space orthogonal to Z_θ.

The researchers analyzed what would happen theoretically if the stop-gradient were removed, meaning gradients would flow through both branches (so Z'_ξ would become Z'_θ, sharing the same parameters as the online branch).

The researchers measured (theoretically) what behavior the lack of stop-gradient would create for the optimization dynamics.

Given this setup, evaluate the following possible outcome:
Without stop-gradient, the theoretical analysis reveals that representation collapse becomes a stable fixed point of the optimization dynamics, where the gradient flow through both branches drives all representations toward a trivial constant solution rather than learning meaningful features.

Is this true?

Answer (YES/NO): NO